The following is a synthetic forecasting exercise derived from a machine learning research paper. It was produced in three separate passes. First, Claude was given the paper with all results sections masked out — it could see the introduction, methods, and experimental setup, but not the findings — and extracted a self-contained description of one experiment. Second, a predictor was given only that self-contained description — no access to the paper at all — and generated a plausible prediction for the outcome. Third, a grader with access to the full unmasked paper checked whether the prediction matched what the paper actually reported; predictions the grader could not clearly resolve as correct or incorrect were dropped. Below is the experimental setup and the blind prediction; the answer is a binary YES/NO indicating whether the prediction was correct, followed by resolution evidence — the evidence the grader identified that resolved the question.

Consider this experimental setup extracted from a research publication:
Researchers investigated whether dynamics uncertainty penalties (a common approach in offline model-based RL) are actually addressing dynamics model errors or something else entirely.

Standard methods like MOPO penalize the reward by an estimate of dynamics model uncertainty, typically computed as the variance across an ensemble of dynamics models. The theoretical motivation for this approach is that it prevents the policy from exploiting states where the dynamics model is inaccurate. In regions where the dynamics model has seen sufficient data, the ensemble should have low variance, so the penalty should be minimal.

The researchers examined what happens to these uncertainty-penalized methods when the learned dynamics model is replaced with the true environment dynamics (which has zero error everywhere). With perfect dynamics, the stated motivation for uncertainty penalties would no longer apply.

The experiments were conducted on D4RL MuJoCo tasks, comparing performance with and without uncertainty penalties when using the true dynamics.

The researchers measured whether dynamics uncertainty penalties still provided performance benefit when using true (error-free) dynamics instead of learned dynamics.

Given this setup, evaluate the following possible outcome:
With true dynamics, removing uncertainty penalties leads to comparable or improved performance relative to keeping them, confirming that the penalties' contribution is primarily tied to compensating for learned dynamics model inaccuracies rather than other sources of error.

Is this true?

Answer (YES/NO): NO